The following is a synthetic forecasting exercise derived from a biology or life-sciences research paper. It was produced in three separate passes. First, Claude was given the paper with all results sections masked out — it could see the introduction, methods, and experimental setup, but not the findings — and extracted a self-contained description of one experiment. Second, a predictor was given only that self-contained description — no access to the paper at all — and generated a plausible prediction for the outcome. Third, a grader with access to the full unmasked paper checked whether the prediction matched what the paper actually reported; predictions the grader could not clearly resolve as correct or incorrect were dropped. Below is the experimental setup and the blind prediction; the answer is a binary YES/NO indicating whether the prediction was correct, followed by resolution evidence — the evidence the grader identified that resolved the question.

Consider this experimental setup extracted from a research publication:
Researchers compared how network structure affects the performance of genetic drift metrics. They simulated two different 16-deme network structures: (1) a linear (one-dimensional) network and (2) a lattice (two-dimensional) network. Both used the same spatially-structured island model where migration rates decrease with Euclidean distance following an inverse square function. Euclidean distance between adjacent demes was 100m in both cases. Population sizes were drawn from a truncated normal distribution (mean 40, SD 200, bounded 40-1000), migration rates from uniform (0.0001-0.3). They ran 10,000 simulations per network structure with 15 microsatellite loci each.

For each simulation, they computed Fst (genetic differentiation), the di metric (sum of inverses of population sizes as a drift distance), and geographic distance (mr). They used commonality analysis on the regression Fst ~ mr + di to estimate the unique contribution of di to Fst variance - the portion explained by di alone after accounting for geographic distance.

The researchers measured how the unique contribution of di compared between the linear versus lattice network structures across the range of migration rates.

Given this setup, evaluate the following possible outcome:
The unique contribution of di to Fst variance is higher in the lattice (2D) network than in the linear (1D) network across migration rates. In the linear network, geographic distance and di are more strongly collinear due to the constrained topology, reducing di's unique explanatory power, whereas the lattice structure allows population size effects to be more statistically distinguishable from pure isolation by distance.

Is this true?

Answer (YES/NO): YES